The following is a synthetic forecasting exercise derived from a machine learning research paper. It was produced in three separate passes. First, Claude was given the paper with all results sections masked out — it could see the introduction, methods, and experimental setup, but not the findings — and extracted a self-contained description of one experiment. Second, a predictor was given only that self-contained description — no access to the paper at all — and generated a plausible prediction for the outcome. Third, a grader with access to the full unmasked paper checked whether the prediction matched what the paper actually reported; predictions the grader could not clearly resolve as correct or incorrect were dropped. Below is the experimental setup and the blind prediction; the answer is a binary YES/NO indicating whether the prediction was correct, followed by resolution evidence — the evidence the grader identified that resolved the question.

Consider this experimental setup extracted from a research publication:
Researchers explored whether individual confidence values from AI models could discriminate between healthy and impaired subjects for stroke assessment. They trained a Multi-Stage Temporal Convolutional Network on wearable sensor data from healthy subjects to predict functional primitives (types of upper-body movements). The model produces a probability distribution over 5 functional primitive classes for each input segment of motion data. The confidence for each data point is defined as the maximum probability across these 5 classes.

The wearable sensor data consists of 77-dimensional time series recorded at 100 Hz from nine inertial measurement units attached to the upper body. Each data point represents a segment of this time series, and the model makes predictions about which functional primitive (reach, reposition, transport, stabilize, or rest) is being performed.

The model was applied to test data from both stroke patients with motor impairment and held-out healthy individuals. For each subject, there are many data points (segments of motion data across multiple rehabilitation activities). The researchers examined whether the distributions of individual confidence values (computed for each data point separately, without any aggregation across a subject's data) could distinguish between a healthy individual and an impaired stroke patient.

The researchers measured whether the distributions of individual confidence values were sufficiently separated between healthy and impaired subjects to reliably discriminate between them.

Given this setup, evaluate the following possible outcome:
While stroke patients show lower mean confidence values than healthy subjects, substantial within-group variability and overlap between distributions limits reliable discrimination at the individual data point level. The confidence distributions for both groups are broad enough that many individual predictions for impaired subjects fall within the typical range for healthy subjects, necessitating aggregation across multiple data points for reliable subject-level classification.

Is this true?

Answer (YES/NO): YES